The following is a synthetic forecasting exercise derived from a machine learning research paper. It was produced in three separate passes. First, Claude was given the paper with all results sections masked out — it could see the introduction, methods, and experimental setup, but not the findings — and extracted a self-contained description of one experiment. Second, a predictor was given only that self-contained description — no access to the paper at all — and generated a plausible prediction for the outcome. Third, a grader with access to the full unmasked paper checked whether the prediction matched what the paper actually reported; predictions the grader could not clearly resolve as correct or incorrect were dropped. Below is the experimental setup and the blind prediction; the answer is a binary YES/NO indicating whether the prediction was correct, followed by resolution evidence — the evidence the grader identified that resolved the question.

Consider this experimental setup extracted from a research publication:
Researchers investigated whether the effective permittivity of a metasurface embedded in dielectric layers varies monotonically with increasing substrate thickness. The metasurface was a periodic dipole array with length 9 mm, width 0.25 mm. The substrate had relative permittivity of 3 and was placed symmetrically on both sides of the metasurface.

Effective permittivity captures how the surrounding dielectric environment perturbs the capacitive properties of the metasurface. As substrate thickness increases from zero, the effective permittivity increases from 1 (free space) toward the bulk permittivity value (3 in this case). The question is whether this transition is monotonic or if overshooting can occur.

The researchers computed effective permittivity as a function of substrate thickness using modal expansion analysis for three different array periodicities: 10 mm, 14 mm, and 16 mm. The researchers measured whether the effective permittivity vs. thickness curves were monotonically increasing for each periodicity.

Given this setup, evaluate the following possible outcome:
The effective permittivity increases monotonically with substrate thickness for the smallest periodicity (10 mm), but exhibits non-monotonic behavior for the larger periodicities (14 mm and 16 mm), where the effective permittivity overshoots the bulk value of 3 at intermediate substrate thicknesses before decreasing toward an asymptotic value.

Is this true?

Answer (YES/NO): YES